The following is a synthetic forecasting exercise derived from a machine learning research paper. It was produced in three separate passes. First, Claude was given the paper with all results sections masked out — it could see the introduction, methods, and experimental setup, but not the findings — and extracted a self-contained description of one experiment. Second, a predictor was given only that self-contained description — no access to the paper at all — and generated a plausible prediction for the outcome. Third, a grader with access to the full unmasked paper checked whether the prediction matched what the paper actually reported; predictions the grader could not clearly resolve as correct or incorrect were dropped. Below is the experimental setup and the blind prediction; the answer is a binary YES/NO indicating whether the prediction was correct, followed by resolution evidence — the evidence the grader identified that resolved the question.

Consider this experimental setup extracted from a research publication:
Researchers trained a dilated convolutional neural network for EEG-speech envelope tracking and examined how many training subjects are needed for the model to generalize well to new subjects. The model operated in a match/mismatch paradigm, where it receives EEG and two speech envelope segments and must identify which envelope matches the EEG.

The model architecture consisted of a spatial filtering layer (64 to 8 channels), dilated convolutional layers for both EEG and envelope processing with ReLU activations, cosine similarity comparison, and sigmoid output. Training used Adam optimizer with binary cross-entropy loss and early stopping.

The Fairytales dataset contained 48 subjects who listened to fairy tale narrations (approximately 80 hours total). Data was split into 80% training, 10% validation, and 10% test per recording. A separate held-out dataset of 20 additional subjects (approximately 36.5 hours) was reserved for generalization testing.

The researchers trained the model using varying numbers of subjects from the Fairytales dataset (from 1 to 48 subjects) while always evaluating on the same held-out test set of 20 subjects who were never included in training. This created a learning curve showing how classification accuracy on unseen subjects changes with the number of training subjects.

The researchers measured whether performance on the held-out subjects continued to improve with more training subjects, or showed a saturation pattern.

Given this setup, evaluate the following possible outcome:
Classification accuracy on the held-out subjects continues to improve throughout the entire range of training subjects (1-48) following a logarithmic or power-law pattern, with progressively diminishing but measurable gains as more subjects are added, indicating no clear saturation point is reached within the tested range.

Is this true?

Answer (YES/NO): NO